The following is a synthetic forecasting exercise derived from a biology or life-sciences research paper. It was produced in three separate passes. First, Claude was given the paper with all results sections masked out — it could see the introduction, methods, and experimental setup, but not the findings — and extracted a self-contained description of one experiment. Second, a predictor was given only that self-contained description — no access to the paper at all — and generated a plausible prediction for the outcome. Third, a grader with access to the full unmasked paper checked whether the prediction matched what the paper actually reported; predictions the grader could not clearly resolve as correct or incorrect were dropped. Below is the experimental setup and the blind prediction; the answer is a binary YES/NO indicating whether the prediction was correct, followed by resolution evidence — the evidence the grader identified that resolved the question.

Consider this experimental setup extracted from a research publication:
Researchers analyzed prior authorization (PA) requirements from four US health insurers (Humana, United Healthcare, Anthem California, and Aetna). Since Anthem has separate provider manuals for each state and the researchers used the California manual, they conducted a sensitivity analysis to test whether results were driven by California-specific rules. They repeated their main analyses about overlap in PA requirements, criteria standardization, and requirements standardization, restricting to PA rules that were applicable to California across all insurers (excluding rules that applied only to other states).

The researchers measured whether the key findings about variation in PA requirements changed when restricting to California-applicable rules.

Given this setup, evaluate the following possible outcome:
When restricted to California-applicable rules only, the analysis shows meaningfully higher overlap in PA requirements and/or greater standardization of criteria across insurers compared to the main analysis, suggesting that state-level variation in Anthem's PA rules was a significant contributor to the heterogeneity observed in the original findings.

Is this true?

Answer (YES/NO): NO